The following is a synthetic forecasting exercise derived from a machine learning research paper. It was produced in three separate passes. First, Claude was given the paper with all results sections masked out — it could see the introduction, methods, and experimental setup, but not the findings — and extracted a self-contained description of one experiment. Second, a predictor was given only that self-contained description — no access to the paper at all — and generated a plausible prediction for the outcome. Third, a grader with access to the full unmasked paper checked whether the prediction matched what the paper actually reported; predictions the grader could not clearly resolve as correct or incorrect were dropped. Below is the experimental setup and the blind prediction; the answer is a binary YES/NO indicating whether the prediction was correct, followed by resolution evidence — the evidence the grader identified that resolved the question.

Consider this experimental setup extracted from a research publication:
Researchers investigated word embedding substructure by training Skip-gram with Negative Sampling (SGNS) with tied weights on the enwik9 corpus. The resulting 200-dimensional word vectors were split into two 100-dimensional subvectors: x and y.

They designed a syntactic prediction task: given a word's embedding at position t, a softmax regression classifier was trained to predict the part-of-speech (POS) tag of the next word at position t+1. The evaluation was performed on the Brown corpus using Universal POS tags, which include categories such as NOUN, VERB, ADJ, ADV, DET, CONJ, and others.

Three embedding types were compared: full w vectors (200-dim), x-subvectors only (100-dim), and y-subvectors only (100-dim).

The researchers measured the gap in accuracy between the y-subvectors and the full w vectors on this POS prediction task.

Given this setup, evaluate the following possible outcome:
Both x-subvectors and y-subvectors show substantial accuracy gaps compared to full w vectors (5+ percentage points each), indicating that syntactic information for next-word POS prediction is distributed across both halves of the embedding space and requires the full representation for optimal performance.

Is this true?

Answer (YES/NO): NO